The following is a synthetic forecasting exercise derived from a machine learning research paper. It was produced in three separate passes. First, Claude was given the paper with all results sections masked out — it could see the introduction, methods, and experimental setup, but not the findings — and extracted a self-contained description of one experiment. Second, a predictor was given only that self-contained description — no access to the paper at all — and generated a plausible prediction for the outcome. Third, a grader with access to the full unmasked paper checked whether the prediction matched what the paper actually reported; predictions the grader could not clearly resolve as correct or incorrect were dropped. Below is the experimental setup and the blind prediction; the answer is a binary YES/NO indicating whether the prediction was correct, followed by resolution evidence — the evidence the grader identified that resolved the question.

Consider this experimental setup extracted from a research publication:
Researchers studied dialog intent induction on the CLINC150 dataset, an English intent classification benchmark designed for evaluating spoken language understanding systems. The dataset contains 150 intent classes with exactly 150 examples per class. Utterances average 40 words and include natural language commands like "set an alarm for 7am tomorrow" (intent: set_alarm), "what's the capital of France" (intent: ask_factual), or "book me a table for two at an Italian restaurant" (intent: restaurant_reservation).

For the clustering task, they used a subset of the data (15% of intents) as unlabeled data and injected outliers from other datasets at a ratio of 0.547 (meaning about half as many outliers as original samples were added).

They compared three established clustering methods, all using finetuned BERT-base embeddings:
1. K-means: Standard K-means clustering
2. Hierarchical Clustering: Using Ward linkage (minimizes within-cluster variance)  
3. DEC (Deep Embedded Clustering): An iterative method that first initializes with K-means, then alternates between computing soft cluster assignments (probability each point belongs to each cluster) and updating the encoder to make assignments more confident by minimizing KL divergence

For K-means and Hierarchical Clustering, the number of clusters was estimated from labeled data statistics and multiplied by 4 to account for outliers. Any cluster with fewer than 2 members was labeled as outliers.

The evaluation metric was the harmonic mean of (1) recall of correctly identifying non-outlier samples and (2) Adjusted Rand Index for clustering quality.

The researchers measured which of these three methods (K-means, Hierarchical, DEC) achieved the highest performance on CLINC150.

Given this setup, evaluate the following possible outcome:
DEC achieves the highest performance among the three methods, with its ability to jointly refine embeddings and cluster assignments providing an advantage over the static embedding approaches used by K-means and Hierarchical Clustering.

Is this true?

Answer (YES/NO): NO